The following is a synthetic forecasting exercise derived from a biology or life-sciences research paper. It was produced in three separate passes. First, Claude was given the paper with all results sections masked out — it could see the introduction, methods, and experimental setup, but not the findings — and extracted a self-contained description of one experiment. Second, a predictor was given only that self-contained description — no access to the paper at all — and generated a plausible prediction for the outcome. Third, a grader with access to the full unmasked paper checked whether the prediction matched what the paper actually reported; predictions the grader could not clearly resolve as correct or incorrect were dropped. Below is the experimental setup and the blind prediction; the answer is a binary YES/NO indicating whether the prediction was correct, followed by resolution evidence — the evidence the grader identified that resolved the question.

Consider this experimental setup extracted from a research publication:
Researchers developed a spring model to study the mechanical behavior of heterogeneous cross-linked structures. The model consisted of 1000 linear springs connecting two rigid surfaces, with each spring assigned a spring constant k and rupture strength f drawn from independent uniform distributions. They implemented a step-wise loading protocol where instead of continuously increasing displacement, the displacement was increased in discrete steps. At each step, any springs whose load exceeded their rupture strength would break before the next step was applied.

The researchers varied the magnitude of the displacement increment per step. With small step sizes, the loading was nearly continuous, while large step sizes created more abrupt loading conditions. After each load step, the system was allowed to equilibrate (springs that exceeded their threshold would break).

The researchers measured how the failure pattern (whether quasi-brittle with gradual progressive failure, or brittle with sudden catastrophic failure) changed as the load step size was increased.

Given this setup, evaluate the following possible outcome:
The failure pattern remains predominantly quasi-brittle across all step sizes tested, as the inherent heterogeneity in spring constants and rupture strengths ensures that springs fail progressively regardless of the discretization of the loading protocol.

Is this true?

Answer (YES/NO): NO